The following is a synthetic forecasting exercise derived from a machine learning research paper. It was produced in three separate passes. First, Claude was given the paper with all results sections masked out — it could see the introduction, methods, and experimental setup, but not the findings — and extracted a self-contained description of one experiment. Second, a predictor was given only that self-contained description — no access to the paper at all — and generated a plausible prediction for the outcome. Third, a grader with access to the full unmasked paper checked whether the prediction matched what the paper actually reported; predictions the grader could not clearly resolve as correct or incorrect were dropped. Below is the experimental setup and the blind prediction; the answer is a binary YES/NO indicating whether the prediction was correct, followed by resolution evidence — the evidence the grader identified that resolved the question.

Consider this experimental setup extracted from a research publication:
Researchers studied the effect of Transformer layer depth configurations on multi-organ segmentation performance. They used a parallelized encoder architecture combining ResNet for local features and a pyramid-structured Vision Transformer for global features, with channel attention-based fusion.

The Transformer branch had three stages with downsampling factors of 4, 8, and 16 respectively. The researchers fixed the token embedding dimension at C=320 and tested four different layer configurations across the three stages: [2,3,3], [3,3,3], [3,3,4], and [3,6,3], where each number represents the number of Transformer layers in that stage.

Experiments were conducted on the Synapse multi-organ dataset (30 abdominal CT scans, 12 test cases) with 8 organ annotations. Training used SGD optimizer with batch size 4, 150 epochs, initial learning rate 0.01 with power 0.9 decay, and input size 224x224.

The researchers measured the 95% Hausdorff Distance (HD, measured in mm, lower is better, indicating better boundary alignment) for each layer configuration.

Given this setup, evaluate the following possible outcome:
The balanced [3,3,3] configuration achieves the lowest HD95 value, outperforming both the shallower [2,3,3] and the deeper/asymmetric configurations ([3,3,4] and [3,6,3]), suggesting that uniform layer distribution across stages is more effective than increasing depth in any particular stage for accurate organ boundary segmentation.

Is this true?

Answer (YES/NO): NO